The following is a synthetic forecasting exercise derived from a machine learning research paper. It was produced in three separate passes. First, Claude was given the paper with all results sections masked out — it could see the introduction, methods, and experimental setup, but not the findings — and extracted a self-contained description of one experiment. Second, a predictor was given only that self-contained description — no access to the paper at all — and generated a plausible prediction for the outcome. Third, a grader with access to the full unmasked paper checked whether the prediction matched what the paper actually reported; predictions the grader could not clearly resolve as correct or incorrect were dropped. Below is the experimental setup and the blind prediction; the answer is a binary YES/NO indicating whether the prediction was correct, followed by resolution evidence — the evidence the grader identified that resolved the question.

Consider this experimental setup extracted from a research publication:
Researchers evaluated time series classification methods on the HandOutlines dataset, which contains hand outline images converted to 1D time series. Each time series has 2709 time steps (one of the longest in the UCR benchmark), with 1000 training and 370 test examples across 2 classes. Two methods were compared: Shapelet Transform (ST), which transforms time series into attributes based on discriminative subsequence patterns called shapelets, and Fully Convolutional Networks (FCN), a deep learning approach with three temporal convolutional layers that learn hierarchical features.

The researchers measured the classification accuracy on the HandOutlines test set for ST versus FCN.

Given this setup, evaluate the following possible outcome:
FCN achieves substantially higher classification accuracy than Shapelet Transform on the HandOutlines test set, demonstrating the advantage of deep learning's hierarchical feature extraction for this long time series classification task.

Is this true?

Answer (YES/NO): NO